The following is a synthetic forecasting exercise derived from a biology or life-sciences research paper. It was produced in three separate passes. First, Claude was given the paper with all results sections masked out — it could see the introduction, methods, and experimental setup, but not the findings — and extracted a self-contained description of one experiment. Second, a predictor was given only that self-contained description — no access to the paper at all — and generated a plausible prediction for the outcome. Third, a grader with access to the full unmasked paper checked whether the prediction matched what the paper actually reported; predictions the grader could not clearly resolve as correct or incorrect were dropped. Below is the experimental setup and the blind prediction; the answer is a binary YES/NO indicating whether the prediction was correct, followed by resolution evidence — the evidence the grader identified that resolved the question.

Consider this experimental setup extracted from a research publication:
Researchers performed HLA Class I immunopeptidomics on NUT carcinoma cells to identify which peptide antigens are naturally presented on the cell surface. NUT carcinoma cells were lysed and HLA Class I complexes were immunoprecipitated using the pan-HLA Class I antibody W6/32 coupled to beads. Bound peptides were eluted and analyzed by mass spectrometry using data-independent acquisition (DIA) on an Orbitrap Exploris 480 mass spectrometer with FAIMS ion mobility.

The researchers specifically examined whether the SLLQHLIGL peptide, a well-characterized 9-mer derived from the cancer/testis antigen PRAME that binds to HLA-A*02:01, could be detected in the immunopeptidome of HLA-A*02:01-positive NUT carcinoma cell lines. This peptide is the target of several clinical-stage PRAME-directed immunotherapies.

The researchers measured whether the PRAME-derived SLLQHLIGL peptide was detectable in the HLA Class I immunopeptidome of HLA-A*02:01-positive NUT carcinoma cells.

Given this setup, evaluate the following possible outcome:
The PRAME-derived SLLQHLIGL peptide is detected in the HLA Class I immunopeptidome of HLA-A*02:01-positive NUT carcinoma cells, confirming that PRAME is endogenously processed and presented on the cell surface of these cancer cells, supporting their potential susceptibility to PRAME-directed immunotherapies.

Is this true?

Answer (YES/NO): YES